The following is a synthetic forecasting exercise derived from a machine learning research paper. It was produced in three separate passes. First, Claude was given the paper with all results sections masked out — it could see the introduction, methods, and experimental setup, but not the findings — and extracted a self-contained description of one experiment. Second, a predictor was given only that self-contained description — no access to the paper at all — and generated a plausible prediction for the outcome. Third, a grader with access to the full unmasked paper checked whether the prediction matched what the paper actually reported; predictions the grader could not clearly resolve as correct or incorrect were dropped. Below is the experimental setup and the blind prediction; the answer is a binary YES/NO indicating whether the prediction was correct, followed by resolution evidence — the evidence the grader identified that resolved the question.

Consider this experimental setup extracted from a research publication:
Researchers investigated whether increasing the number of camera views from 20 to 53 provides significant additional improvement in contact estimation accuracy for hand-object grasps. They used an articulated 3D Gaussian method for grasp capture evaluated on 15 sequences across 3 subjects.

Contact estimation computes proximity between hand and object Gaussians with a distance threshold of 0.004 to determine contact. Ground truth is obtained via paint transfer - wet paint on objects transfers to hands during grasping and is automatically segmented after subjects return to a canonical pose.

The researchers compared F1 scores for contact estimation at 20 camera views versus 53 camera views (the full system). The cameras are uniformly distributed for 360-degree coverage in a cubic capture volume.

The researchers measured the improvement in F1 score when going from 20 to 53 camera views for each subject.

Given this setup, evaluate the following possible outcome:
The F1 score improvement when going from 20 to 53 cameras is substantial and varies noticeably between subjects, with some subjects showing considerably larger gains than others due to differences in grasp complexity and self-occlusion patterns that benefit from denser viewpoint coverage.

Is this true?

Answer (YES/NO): NO